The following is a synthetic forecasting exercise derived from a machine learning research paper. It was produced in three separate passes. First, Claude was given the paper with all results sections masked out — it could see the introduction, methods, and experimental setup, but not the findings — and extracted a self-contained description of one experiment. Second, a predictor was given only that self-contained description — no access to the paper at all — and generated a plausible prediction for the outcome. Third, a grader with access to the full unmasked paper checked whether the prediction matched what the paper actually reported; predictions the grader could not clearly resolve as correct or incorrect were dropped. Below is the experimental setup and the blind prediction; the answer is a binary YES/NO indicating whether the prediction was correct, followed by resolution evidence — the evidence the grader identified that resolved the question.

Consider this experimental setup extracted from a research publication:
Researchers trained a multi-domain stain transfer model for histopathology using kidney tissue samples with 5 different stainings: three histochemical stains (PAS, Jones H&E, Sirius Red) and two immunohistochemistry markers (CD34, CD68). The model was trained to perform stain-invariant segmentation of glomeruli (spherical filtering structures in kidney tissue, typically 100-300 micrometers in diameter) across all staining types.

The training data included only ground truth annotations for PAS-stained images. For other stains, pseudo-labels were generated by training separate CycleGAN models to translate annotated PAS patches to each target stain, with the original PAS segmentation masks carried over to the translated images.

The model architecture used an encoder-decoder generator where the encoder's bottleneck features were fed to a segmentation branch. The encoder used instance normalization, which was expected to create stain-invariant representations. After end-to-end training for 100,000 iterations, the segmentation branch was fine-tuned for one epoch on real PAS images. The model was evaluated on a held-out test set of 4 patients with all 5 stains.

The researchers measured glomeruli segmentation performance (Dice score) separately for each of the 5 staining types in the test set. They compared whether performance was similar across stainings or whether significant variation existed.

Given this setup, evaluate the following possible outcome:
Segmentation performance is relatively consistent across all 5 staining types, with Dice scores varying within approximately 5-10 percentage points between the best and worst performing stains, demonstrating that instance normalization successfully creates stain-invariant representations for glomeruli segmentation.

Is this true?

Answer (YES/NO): NO